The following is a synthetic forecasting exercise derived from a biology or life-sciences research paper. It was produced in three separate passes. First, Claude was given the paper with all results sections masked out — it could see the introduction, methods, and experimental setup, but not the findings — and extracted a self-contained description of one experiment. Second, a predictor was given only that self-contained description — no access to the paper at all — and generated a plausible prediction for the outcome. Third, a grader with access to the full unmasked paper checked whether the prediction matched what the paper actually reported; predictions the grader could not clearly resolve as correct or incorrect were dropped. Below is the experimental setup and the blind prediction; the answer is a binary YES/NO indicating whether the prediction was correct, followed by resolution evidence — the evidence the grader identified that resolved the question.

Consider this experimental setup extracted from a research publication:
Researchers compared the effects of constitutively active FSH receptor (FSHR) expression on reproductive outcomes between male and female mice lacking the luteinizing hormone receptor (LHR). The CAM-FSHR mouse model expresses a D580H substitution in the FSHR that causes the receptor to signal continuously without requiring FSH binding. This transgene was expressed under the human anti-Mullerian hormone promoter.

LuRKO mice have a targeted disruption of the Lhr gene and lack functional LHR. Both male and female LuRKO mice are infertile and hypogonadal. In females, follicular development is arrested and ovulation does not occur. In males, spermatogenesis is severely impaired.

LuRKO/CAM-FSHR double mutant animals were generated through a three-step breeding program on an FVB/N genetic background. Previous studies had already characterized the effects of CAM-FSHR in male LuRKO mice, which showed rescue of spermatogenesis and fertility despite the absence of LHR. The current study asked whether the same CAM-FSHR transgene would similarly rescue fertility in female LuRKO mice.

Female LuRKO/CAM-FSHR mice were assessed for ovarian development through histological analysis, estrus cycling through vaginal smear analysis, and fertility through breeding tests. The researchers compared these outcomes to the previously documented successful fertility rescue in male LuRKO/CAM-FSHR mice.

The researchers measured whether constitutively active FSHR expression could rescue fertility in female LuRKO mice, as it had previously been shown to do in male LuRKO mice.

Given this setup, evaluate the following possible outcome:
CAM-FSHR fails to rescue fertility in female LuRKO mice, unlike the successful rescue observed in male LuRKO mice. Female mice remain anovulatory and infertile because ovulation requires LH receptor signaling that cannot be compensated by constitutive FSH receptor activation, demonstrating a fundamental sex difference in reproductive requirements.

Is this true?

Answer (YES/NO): YES